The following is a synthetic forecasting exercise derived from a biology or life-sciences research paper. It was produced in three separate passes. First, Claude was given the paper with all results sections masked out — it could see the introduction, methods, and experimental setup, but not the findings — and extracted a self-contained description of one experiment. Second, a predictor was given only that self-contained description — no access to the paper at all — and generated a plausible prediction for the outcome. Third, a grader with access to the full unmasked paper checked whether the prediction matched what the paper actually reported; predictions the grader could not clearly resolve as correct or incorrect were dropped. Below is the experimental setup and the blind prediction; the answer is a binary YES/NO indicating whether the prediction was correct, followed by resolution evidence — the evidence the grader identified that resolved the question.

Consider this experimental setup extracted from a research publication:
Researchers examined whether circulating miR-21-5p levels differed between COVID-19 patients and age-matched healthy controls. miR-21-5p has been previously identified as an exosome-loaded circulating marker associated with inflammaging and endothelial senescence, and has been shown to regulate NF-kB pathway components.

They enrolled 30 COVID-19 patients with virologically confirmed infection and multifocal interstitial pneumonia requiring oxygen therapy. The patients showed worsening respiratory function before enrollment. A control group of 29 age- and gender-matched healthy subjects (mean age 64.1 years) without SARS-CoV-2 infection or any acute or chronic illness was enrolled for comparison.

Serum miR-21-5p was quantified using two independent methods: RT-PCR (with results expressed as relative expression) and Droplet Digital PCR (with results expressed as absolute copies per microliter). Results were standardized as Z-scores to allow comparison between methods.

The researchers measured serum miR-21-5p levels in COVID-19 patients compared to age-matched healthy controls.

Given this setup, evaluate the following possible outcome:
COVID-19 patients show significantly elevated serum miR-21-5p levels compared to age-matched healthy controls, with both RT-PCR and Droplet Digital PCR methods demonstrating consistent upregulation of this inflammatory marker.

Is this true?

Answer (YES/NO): NO